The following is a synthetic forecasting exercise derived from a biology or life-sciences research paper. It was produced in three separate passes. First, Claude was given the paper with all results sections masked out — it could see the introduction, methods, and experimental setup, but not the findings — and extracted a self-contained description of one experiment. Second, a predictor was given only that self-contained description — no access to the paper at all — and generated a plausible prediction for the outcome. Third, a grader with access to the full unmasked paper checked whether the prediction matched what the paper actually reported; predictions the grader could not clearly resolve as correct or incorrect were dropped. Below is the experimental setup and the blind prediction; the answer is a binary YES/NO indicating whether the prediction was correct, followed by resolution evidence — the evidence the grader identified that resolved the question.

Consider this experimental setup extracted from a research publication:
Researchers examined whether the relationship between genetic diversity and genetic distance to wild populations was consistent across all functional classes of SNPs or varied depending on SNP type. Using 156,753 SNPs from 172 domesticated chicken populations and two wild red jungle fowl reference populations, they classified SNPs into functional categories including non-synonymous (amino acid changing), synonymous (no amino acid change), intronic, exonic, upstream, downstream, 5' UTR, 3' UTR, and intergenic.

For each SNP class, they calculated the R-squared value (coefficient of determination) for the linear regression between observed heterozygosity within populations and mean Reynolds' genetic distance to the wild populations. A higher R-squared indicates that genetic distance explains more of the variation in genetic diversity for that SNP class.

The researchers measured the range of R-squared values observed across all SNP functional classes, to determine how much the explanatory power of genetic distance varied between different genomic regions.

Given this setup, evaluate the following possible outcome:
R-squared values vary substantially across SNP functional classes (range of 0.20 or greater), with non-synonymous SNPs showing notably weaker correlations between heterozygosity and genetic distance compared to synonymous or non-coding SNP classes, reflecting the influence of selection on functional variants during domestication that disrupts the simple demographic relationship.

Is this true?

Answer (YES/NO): NO